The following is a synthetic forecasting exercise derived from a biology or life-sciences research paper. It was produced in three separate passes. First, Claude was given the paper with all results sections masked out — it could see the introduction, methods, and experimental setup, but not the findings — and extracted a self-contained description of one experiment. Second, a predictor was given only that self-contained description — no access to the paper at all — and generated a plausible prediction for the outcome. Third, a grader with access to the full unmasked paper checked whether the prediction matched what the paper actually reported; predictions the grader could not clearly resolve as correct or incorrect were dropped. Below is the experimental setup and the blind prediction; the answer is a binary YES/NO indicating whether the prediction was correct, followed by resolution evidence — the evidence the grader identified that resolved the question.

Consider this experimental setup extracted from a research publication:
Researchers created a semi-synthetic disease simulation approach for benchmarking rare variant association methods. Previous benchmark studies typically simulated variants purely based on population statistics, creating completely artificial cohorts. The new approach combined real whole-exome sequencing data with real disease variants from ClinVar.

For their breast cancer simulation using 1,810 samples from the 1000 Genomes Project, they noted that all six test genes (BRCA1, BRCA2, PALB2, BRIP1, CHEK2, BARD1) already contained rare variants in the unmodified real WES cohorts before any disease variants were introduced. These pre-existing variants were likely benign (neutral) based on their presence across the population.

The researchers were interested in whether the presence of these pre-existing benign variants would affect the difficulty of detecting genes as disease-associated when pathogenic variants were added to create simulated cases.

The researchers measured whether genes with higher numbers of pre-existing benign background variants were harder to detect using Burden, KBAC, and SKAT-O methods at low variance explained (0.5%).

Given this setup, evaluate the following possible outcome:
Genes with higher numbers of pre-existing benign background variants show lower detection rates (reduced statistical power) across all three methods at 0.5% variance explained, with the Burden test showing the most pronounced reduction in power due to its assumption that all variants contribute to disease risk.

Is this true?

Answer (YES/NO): NO